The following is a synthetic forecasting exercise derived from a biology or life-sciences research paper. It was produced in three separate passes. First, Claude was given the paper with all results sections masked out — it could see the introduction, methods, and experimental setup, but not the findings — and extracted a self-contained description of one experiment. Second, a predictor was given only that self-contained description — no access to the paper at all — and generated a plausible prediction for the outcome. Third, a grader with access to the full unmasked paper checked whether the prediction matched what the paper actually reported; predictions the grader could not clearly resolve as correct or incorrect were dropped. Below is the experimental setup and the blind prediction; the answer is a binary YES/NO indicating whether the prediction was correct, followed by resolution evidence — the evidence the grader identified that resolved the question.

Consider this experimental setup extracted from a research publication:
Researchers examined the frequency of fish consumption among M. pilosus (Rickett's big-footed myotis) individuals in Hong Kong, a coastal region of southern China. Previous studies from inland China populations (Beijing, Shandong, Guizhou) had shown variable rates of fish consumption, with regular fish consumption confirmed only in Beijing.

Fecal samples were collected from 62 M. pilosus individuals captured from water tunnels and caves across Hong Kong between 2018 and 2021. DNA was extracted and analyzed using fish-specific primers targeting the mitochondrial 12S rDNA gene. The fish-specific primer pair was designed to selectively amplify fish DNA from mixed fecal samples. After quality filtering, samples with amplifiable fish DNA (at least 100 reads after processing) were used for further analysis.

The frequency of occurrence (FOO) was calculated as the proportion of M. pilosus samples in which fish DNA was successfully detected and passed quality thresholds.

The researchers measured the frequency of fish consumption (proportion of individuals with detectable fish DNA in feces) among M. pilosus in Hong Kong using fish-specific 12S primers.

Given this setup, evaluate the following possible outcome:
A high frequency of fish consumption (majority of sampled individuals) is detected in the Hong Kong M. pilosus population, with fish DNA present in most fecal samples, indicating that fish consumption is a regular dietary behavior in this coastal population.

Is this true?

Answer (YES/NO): YES